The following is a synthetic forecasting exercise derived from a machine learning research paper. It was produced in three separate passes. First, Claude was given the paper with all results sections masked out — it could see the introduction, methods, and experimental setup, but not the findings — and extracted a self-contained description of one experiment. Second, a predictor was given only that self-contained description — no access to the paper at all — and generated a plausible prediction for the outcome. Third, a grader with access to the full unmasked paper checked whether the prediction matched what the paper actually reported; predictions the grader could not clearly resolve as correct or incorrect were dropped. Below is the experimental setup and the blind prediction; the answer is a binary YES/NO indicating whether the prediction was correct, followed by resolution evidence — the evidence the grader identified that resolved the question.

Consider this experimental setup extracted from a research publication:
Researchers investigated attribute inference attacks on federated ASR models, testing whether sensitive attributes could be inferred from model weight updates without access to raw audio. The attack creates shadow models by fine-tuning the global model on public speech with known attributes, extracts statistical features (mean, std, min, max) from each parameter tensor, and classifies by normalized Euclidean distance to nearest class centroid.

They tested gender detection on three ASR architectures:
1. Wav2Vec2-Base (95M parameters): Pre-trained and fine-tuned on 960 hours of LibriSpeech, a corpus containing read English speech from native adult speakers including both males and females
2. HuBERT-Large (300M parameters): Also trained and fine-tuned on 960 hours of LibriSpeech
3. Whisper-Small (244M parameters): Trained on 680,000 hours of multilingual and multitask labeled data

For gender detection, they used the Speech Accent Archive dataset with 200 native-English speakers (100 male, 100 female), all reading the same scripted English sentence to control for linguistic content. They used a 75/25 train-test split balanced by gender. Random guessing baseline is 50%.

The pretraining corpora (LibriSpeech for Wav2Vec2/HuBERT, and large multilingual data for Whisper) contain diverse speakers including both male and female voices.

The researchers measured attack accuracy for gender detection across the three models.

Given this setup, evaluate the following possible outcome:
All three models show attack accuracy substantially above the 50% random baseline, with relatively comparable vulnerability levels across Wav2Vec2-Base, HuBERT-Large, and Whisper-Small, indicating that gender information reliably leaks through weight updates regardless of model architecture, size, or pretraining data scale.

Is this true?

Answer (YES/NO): NO